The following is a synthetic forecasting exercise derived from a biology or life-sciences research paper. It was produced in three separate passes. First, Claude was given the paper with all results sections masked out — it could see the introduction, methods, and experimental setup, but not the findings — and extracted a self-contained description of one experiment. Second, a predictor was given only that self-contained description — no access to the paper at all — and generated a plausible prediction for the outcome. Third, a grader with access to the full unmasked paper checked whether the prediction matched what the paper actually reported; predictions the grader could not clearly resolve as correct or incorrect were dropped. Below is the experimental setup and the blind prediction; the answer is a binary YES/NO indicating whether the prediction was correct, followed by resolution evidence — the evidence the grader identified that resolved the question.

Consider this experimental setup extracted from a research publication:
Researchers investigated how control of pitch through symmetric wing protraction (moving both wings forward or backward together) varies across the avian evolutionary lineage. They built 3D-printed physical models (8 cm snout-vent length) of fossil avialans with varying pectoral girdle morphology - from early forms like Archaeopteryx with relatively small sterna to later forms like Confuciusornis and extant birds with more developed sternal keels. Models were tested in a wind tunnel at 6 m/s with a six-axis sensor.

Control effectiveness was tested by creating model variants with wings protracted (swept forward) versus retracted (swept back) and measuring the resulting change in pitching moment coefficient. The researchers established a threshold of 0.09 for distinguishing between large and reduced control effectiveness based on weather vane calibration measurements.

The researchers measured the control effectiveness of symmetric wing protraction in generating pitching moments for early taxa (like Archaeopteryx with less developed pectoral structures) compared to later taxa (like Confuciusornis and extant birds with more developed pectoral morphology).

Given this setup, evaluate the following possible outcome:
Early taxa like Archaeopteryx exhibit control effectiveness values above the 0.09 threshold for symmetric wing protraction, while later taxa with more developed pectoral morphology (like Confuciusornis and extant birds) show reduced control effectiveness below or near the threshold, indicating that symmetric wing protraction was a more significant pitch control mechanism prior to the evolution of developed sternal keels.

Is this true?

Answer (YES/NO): NO